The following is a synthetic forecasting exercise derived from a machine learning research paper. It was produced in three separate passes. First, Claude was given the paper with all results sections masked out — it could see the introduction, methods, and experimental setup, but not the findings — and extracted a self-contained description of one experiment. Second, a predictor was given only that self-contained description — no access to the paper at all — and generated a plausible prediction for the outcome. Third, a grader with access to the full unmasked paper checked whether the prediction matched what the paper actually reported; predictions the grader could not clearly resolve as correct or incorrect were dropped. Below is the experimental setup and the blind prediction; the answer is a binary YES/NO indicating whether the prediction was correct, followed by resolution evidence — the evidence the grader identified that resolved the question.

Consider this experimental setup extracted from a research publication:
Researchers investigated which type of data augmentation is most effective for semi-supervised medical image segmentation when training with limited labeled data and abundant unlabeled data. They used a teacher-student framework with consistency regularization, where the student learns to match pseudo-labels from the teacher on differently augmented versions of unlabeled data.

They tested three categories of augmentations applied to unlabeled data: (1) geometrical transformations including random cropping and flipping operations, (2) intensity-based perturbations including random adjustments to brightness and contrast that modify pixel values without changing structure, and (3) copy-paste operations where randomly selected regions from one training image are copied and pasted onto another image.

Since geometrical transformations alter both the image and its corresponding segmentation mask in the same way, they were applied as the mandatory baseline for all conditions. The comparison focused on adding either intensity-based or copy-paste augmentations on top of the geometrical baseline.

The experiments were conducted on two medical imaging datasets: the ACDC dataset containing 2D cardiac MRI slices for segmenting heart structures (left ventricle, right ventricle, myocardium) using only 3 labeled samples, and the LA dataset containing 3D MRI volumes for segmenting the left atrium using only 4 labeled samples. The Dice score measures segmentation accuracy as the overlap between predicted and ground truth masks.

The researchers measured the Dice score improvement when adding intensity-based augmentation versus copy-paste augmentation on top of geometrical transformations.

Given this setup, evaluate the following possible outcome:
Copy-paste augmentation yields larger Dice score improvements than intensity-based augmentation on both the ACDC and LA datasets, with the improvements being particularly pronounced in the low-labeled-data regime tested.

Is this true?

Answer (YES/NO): NO